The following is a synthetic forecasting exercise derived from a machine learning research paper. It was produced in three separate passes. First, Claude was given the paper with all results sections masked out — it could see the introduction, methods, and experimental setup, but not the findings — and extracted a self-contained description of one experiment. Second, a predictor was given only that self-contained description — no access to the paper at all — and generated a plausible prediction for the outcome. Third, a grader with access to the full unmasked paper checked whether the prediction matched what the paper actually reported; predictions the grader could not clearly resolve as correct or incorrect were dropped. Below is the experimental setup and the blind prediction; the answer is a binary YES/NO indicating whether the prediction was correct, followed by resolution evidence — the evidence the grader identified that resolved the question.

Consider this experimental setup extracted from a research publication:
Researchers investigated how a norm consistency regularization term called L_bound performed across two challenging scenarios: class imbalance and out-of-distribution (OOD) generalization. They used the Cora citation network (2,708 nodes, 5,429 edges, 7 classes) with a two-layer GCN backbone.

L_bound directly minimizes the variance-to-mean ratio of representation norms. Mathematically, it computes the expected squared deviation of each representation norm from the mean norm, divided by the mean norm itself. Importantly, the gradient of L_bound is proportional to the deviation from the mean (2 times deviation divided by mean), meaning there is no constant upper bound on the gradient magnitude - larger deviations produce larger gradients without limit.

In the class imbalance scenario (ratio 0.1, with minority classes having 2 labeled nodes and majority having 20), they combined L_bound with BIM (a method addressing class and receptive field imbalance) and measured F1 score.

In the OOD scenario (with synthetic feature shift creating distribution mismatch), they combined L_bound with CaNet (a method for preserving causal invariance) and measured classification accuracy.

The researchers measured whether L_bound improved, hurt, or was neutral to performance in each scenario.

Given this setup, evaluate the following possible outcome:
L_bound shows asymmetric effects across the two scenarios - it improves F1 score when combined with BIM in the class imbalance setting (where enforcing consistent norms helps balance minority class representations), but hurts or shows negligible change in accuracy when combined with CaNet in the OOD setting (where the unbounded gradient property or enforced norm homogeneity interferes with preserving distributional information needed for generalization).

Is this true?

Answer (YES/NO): NO